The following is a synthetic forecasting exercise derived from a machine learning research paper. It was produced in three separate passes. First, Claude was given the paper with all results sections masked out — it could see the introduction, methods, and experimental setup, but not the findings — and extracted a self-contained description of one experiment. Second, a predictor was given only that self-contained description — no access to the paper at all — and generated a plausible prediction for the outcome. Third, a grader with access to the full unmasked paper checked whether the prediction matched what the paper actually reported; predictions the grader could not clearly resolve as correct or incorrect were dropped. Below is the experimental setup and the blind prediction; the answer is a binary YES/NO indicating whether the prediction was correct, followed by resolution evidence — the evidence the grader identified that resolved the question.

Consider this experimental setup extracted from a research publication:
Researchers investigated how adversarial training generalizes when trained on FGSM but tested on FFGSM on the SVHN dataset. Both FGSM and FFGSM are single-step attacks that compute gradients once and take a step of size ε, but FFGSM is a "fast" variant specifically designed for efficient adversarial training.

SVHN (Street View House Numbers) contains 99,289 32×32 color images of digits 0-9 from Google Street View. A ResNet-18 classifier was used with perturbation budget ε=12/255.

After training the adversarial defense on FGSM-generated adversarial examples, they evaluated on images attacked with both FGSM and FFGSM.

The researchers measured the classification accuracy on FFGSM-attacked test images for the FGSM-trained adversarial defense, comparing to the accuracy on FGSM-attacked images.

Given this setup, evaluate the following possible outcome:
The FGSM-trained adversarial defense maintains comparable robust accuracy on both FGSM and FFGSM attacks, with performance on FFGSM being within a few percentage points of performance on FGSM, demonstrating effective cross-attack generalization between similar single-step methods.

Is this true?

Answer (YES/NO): YES